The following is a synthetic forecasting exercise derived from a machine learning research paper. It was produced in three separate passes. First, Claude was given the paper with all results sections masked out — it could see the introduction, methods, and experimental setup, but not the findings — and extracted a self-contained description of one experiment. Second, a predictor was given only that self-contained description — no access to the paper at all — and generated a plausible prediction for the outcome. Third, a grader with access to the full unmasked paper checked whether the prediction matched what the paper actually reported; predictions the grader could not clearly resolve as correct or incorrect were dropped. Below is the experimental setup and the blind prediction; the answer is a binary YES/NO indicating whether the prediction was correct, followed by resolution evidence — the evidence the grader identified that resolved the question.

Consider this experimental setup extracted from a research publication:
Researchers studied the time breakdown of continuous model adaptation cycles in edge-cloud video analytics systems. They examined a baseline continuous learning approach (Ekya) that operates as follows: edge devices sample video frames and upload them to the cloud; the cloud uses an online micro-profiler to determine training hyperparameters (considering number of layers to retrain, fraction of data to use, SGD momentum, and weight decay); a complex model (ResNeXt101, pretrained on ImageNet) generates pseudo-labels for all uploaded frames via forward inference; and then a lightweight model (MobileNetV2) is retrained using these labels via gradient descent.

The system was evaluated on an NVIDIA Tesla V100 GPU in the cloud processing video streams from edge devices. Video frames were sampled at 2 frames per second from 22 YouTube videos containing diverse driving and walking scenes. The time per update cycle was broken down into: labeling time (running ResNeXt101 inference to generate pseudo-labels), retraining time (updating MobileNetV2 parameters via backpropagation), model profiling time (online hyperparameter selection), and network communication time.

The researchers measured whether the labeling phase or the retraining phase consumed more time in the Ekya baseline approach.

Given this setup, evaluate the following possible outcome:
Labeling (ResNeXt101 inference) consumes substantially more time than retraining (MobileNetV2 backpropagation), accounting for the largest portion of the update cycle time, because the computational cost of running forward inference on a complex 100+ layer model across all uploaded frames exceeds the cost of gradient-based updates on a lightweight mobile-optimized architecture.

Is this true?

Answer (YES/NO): NO